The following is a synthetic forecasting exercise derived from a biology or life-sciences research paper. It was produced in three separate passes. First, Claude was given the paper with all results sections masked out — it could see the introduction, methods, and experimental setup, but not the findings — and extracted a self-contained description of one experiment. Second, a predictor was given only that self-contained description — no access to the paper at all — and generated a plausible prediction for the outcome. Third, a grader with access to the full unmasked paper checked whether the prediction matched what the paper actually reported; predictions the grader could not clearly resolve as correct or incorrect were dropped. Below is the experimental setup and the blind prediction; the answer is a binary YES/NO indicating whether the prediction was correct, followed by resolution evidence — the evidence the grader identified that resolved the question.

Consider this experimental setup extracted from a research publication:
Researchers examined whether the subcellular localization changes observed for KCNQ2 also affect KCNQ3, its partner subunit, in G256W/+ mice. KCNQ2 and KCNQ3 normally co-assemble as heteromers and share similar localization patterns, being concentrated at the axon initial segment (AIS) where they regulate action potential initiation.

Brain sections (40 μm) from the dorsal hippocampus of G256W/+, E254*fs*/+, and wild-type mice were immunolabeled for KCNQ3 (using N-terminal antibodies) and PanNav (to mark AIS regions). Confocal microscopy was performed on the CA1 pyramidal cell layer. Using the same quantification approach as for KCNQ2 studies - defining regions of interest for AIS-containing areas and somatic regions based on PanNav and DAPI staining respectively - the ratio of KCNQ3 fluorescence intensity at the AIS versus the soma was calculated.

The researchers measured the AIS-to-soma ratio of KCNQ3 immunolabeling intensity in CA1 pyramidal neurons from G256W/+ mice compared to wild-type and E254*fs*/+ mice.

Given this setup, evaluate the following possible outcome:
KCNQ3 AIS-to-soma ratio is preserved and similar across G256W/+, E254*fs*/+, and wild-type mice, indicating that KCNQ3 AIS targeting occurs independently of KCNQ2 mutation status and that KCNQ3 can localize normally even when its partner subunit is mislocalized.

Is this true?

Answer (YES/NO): NO